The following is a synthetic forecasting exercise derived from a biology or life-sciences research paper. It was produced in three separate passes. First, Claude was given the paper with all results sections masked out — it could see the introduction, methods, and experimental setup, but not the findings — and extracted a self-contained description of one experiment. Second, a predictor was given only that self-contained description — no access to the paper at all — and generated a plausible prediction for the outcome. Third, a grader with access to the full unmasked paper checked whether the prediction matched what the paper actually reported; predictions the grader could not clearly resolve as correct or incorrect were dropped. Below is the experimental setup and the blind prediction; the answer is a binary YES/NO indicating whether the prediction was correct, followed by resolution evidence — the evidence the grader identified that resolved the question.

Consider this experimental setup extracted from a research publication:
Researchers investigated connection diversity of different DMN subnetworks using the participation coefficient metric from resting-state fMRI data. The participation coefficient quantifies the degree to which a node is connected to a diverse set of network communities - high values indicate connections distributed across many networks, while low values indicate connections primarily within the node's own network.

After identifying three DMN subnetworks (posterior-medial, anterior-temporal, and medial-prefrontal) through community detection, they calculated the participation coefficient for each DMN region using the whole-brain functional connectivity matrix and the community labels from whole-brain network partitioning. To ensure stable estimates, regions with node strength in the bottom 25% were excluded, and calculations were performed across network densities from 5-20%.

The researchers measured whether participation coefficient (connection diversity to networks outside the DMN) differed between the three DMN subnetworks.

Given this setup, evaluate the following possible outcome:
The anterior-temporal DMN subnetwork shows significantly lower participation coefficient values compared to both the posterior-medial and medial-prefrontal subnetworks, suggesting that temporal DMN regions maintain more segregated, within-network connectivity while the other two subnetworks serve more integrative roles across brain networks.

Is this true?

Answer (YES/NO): NO